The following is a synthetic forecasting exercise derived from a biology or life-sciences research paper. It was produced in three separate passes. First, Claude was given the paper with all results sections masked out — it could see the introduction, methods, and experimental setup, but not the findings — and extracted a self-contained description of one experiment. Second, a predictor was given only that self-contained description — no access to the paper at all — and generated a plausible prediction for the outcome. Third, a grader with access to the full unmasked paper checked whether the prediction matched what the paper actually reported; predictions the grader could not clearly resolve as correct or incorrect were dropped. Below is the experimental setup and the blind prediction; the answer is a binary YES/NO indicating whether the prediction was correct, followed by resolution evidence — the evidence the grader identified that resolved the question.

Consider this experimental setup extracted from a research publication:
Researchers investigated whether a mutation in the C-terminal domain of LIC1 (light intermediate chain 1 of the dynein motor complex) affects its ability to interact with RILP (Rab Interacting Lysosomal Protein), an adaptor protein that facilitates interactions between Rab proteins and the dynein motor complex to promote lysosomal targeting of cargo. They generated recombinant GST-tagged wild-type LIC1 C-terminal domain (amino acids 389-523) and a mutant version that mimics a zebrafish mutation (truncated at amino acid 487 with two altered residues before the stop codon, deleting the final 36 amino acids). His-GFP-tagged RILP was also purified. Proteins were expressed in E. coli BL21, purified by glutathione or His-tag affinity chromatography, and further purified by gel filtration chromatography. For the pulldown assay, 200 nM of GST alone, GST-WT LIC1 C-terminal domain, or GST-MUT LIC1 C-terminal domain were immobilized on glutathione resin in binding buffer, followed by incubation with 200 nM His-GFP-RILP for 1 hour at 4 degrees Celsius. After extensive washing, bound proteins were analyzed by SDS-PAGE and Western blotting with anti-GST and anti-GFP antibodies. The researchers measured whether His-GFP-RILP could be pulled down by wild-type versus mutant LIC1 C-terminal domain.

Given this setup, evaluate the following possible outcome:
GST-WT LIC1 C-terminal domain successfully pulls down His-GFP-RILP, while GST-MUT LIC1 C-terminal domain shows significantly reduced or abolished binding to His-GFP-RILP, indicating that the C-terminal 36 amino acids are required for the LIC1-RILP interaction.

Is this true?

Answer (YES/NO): YES